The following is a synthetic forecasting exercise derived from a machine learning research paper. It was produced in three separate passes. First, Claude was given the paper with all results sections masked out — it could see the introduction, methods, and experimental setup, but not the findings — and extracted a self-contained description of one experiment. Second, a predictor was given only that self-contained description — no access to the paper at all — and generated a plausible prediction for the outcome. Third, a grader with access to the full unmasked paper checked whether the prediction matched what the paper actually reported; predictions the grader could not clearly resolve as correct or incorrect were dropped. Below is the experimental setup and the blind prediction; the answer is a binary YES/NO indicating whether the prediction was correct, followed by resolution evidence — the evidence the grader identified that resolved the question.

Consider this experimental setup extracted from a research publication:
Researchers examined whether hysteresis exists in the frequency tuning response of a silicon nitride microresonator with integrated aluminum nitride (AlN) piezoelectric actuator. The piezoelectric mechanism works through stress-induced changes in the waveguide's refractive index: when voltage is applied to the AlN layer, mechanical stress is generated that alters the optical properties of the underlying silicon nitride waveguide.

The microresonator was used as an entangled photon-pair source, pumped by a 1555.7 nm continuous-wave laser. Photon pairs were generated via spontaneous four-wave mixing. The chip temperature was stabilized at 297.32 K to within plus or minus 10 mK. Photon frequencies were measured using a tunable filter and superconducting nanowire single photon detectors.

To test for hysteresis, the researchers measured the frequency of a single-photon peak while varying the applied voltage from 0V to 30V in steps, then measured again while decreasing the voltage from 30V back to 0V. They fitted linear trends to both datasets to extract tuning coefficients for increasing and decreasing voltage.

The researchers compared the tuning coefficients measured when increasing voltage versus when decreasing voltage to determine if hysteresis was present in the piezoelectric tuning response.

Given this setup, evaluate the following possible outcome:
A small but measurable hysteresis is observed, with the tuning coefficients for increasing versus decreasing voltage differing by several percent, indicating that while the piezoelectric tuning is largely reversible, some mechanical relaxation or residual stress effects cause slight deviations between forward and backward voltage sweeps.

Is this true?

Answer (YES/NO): NO